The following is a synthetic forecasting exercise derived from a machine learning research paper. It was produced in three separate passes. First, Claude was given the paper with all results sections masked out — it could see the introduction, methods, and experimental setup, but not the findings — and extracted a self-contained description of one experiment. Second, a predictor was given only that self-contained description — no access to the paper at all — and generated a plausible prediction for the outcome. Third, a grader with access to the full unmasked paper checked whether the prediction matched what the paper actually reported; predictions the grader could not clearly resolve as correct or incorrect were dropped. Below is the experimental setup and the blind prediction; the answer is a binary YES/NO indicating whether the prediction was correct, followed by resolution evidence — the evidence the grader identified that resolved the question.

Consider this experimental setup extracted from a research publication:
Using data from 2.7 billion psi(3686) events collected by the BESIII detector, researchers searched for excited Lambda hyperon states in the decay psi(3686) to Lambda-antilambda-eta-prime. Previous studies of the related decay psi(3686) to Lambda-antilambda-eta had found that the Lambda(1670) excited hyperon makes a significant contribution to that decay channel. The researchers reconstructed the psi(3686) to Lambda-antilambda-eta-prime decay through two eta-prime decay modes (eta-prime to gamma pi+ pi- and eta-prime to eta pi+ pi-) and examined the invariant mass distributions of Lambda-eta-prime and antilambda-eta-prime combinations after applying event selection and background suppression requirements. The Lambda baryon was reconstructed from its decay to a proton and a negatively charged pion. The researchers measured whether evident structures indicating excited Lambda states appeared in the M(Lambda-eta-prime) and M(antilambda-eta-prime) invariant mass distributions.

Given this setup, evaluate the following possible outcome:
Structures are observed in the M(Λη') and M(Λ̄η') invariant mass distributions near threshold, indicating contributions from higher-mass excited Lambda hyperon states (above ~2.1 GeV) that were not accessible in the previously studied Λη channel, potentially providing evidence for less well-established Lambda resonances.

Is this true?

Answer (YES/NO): NO